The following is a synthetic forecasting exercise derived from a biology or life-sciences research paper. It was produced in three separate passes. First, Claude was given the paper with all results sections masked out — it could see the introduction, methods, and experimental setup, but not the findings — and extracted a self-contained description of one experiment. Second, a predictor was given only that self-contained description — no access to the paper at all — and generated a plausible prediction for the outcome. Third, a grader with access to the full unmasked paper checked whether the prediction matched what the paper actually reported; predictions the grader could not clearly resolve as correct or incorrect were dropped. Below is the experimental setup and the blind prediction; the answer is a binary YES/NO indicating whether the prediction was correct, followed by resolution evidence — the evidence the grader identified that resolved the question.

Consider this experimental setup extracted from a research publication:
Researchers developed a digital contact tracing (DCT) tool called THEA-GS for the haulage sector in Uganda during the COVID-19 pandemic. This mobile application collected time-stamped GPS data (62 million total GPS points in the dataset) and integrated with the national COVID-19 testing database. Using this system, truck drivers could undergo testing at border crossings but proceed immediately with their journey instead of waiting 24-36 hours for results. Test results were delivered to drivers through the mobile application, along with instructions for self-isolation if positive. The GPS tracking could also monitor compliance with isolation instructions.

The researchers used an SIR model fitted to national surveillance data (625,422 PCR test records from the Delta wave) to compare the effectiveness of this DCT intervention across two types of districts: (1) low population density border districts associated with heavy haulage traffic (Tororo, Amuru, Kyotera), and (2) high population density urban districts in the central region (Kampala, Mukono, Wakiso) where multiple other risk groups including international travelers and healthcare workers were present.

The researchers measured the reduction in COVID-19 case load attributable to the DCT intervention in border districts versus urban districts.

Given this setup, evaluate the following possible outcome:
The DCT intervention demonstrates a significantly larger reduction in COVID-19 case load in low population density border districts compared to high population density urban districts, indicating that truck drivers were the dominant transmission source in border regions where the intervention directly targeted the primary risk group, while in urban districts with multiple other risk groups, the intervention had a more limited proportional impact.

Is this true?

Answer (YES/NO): YES